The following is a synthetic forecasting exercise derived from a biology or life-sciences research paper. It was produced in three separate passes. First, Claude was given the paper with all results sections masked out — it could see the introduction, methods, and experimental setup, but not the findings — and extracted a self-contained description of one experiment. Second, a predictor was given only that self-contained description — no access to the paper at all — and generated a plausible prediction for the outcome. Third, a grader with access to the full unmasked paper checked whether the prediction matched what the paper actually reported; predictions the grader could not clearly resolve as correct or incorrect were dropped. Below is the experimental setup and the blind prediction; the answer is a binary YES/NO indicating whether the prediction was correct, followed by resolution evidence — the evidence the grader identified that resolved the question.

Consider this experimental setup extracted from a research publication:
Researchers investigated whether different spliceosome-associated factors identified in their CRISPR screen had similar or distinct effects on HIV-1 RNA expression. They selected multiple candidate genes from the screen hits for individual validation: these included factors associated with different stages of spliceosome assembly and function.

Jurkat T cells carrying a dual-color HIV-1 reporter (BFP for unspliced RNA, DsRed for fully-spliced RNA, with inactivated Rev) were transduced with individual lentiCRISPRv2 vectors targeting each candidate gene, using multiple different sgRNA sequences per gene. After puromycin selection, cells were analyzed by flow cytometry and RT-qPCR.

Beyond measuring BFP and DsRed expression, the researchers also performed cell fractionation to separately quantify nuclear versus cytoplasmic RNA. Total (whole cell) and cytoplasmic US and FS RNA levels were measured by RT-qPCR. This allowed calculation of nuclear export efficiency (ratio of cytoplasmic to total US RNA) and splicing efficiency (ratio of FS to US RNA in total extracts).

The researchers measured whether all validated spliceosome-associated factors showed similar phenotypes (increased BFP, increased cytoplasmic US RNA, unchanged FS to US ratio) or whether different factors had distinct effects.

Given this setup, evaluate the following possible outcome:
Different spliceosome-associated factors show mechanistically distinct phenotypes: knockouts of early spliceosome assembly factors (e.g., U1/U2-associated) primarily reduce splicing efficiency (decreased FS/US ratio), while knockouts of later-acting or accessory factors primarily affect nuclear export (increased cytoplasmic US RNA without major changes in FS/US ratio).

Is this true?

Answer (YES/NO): NO